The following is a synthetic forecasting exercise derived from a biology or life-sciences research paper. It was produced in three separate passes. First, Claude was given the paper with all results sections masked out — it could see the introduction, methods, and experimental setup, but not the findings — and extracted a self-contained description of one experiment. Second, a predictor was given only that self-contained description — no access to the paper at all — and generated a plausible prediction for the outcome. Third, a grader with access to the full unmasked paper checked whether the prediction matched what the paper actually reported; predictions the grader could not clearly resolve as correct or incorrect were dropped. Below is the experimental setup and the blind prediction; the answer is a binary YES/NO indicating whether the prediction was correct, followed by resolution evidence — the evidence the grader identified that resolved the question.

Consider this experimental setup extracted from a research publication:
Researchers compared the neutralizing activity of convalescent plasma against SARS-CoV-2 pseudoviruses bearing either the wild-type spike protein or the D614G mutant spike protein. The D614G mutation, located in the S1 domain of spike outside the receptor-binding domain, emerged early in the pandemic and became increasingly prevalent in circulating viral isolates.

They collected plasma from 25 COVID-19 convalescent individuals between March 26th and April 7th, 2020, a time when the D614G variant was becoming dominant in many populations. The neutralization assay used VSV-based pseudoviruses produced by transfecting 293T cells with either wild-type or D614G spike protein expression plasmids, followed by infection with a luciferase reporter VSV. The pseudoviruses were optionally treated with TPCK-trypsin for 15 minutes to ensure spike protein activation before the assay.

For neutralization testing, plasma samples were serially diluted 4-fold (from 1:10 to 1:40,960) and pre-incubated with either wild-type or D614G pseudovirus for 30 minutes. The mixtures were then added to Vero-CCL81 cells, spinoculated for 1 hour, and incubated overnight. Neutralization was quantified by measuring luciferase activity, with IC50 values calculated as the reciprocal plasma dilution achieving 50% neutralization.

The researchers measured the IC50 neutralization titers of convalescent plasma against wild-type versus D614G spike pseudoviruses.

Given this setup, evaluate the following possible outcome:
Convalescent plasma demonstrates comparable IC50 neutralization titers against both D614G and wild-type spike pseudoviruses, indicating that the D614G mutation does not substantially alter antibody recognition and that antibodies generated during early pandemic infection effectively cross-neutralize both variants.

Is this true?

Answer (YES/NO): YES